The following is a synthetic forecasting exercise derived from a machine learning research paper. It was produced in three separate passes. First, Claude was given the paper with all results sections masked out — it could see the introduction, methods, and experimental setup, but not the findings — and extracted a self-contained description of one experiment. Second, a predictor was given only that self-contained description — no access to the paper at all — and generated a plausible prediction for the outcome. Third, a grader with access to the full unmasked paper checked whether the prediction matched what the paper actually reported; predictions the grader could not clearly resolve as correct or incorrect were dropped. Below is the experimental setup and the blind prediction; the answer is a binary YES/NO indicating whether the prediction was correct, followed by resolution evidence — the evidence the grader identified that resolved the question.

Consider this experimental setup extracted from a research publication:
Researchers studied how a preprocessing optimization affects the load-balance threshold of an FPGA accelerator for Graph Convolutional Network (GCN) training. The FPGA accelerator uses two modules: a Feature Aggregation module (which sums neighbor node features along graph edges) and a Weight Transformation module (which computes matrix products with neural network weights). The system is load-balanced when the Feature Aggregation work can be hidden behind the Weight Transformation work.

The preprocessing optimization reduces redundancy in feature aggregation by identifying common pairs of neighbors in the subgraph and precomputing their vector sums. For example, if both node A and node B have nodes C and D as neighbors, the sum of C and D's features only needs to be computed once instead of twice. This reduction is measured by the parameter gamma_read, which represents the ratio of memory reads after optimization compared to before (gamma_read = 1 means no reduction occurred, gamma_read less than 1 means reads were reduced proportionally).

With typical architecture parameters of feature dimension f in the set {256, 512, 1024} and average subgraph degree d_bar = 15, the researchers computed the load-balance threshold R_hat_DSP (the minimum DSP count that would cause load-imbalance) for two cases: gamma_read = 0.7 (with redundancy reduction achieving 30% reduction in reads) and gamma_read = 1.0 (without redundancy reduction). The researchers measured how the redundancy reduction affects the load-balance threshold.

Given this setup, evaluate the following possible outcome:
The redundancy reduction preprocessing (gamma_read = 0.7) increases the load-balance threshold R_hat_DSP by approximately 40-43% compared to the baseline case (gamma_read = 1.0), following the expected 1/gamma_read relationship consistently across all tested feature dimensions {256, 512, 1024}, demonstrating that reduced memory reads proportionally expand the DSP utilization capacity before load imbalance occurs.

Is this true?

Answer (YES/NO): NO